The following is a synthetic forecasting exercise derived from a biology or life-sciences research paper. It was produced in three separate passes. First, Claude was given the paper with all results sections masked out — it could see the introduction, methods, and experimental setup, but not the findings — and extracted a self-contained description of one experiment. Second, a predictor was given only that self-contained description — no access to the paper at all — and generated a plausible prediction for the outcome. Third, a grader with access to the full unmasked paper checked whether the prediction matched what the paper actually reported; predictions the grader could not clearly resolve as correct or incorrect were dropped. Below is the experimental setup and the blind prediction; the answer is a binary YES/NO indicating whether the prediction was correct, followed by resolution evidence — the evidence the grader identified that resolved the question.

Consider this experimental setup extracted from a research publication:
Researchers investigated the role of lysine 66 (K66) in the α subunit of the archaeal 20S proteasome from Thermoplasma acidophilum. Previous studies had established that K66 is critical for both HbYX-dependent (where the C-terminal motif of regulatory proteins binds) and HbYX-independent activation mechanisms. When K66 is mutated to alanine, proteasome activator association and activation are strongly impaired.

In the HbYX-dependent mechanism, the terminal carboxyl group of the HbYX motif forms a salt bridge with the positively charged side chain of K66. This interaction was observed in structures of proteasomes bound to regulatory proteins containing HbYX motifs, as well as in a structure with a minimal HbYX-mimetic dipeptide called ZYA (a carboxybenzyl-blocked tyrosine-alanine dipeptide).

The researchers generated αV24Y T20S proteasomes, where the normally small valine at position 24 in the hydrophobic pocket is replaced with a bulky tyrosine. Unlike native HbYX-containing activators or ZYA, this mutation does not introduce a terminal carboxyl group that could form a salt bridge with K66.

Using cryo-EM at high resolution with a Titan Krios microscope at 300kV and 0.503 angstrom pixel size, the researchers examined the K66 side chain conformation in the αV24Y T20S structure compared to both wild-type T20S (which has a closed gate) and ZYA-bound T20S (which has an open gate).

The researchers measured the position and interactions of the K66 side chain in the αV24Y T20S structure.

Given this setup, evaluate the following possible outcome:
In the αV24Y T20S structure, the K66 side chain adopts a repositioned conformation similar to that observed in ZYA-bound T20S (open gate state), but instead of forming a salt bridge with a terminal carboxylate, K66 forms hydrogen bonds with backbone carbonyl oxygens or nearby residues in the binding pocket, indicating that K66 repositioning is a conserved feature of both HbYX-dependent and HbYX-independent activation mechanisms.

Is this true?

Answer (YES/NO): NO